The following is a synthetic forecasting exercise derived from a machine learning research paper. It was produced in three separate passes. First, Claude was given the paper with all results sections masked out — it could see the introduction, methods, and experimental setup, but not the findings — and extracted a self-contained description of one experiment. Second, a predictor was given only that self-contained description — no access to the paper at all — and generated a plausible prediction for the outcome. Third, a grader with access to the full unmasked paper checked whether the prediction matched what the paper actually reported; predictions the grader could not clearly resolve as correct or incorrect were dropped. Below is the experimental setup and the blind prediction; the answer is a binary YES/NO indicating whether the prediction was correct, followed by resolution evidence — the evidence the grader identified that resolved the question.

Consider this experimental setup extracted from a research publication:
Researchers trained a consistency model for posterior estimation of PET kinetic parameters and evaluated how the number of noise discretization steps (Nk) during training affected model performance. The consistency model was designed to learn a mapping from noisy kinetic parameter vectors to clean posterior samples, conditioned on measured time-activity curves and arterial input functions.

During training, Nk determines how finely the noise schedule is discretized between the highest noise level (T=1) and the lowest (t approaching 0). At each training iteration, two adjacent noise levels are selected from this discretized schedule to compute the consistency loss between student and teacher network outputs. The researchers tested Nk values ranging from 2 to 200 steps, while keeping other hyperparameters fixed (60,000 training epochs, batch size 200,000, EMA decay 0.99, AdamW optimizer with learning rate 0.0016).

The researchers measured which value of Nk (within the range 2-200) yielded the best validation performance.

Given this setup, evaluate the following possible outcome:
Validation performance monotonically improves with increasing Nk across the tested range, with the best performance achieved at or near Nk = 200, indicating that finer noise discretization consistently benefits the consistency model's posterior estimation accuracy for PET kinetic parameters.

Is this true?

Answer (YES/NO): NO